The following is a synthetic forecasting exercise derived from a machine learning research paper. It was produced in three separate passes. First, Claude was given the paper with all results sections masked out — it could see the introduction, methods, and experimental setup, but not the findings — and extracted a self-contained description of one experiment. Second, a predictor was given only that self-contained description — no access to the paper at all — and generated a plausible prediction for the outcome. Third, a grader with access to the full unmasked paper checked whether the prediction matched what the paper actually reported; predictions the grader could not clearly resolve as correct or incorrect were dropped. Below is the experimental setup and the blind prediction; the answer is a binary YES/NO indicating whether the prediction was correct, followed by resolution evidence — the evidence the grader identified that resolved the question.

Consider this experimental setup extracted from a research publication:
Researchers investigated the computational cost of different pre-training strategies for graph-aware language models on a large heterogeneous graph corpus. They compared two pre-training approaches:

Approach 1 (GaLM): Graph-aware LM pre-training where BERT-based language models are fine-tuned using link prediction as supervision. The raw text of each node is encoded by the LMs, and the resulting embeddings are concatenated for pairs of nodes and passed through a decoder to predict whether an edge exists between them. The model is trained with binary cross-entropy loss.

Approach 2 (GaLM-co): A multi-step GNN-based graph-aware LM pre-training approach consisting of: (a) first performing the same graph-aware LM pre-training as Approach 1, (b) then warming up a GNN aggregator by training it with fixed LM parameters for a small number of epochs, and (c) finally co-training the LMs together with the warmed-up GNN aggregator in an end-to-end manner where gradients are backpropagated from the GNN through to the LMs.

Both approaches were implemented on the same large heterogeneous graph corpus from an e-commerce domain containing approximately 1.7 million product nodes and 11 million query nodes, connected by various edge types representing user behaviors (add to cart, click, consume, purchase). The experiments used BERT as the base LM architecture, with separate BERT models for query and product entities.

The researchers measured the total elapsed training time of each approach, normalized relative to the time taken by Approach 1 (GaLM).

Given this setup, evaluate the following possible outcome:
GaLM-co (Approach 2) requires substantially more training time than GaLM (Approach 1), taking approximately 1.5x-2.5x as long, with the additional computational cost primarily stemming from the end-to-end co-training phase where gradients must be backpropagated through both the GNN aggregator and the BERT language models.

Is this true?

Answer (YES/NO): NO